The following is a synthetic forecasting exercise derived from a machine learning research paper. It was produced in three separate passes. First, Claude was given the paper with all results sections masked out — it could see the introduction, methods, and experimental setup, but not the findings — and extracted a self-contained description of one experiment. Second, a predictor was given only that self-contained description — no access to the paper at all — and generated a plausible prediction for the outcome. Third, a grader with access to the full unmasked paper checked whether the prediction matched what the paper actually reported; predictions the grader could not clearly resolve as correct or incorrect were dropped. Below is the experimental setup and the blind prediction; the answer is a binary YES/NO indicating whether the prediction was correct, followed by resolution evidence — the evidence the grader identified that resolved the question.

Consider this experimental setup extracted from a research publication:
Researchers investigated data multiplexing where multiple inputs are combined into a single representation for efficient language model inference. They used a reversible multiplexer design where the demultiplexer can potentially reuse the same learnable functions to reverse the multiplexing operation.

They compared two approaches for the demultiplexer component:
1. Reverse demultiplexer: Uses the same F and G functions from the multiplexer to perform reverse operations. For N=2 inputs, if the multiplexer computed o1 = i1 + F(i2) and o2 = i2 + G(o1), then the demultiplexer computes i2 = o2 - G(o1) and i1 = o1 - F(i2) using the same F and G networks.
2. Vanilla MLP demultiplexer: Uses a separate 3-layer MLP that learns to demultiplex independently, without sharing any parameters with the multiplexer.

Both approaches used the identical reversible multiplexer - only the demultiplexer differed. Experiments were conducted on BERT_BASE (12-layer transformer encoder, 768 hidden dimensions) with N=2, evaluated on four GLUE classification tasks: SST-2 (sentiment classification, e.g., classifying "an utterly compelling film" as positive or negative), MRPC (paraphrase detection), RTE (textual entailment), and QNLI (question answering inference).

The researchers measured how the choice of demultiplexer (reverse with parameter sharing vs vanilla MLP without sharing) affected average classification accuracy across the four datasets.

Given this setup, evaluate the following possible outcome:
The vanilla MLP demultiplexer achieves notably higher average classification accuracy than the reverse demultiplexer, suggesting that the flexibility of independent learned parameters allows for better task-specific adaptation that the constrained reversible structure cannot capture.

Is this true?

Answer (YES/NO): NO